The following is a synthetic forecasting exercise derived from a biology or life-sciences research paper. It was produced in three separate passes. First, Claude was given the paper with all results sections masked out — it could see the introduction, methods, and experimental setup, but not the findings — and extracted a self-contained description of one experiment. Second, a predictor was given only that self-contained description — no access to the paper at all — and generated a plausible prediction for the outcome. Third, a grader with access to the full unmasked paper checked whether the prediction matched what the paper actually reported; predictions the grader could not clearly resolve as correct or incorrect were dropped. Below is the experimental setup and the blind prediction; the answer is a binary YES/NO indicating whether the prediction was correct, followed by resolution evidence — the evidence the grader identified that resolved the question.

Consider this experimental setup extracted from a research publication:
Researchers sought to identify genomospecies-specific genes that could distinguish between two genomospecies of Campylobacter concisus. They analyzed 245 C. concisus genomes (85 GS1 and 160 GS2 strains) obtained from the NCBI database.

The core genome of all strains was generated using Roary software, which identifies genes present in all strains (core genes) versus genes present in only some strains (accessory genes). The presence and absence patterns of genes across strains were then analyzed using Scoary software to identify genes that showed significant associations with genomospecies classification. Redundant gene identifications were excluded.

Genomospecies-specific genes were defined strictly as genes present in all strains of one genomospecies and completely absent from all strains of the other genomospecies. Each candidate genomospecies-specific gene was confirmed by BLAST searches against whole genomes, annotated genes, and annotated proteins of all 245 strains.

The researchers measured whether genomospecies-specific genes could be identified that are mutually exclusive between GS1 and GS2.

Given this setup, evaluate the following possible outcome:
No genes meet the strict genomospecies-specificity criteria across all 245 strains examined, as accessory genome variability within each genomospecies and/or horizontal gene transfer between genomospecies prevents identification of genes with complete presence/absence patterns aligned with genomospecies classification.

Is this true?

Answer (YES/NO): NO